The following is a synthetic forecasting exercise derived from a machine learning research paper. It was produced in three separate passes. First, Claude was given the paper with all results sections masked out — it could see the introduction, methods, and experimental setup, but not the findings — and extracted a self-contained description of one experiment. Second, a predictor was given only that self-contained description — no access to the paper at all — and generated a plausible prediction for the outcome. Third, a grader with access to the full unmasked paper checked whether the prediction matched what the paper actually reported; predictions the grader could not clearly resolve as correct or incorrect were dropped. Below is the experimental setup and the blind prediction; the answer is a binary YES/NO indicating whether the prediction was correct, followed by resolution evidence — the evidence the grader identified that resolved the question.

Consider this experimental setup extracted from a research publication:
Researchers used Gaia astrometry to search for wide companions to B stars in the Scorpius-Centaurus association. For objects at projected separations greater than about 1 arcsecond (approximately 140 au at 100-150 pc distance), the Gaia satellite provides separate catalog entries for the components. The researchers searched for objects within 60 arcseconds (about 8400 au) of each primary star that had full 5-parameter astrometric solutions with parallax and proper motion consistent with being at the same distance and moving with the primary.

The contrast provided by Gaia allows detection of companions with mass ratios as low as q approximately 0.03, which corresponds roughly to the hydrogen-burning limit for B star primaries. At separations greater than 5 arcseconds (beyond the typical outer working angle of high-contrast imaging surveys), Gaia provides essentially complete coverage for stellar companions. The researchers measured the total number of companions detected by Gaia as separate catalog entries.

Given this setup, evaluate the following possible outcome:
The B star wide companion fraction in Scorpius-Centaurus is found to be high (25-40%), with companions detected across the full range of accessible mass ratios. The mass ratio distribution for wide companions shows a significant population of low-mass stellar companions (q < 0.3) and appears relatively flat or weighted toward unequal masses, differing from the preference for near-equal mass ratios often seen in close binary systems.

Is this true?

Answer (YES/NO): YES